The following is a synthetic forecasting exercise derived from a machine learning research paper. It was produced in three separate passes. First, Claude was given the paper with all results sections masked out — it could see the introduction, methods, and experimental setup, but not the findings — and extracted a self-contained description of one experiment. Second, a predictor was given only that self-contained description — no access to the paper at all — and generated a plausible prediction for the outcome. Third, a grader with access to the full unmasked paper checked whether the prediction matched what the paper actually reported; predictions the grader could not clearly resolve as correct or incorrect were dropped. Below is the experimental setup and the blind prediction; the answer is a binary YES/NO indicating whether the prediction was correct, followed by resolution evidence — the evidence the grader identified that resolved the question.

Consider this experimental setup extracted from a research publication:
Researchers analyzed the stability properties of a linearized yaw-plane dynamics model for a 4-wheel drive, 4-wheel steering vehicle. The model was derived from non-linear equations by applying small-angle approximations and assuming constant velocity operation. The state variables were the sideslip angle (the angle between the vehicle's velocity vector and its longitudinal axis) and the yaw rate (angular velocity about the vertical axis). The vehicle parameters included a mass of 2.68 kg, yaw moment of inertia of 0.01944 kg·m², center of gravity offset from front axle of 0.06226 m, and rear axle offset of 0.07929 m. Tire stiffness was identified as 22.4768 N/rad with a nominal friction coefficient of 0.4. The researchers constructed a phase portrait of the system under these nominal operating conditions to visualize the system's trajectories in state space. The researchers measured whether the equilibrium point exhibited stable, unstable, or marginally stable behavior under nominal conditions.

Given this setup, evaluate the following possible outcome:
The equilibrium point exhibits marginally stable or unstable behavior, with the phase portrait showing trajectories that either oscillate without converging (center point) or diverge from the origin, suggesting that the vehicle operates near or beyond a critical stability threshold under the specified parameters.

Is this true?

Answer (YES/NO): NO